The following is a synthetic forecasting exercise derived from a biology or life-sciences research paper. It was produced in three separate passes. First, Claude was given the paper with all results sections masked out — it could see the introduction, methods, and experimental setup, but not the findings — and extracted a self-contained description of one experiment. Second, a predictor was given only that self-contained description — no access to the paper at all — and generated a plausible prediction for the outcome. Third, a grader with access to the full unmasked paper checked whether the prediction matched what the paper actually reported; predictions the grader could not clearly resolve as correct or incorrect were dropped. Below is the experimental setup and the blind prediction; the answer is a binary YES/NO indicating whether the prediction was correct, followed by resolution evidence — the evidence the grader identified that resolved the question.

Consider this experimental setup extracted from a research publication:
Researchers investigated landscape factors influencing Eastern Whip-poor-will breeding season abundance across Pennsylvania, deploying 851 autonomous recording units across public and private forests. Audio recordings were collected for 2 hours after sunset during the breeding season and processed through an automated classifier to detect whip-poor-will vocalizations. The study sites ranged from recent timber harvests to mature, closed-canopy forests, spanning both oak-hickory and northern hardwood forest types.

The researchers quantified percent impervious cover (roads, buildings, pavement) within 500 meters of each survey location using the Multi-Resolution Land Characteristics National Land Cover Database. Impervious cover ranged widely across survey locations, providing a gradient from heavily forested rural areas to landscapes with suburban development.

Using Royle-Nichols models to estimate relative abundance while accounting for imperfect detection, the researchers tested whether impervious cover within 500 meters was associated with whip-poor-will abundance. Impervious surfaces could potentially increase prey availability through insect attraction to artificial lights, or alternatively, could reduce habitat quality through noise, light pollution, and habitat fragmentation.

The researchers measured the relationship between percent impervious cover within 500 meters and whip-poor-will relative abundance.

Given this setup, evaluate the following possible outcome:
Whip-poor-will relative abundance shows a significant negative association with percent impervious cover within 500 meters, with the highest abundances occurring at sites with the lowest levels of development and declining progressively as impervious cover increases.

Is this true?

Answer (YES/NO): YES